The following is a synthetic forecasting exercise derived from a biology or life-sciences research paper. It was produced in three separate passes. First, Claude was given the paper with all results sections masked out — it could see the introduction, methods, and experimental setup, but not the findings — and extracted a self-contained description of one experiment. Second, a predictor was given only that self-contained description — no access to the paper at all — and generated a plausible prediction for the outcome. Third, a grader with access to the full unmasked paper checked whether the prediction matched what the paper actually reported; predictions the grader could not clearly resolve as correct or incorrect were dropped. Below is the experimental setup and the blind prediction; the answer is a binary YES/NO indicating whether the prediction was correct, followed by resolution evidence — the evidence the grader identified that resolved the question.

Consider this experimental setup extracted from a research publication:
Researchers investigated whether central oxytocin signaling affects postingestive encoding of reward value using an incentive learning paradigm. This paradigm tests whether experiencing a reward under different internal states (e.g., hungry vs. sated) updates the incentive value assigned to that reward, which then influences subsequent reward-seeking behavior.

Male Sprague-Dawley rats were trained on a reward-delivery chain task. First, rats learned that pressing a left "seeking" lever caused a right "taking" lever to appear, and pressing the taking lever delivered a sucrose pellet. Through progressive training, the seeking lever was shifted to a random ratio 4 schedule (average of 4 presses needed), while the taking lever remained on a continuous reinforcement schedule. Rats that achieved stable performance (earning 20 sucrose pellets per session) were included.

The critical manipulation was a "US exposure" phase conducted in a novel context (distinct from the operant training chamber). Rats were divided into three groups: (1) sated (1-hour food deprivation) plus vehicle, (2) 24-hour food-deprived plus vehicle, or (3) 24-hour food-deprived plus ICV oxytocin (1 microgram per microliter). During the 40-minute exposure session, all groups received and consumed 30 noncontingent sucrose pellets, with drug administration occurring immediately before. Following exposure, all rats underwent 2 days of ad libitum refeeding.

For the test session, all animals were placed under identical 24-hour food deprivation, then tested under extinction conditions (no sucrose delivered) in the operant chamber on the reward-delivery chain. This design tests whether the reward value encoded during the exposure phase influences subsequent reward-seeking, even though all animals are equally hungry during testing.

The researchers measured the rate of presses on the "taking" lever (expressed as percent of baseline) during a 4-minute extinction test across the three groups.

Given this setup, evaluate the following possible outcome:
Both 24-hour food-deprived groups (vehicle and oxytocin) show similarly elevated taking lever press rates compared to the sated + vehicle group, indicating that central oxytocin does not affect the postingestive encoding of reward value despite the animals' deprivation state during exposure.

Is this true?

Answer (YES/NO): YES